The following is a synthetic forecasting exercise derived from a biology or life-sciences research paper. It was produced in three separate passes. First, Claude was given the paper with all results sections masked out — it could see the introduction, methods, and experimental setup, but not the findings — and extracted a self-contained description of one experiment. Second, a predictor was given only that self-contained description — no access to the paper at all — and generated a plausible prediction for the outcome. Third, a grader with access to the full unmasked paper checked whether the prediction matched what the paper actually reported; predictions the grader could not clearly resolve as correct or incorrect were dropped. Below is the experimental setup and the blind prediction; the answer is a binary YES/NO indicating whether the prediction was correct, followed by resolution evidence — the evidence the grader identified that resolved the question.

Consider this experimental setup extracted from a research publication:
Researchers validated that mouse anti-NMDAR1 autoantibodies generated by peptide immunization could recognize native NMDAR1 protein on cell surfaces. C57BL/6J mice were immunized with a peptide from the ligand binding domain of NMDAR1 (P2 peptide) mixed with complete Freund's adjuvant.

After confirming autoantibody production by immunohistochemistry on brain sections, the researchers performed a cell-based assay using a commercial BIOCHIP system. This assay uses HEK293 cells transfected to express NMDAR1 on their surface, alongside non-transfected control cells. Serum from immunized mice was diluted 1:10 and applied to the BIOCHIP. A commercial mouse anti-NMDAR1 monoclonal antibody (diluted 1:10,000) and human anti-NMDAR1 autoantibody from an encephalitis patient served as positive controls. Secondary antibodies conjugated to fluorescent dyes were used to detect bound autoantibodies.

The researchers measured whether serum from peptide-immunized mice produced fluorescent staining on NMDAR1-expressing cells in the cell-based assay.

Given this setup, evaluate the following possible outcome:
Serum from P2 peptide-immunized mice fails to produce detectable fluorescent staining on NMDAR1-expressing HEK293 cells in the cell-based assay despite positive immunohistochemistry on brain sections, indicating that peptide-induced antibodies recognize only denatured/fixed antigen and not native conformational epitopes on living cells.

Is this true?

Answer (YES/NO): NO